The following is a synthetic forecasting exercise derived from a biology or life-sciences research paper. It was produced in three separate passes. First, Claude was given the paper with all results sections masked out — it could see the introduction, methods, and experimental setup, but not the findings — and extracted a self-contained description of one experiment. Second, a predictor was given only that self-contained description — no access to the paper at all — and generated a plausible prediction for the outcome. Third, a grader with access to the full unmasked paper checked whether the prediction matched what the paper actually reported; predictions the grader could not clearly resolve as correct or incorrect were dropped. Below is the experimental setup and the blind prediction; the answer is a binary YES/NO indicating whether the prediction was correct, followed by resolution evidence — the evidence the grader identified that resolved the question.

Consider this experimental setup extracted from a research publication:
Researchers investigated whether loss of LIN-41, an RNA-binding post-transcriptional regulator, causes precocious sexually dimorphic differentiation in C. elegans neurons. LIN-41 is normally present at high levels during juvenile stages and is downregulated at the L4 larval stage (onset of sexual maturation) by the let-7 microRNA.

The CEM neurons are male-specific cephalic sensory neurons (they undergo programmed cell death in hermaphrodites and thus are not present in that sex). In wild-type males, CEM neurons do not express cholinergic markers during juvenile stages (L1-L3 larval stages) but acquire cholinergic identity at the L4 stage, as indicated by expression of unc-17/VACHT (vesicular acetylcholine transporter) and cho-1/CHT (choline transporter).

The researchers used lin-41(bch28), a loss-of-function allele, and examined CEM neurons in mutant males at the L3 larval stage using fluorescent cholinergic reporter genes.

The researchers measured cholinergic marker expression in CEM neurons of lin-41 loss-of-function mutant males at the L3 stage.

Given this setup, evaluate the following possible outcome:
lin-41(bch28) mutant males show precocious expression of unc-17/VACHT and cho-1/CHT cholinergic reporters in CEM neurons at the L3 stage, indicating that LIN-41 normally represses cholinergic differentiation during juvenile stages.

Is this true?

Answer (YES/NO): YES